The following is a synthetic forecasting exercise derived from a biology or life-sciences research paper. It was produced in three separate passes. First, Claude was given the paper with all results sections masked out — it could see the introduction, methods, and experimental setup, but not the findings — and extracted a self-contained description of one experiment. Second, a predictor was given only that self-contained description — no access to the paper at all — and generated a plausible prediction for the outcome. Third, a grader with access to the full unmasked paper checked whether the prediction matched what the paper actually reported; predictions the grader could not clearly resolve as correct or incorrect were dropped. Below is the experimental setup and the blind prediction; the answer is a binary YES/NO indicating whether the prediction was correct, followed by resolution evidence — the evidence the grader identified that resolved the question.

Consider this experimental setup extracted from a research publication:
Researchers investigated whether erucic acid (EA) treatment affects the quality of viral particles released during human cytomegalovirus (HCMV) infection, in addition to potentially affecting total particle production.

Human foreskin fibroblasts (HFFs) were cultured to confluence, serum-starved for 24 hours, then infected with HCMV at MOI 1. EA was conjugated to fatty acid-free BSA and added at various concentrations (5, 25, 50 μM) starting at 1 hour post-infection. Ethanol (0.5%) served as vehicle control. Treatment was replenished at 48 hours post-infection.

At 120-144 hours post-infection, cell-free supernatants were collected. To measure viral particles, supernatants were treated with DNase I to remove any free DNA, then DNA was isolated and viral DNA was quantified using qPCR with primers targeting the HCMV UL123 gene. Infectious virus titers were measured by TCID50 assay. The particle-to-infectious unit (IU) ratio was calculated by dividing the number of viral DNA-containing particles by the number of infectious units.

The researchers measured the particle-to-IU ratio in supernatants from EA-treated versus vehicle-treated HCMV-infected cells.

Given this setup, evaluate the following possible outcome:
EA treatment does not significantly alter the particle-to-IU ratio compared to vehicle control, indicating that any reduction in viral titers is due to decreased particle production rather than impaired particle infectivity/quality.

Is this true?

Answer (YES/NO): NO